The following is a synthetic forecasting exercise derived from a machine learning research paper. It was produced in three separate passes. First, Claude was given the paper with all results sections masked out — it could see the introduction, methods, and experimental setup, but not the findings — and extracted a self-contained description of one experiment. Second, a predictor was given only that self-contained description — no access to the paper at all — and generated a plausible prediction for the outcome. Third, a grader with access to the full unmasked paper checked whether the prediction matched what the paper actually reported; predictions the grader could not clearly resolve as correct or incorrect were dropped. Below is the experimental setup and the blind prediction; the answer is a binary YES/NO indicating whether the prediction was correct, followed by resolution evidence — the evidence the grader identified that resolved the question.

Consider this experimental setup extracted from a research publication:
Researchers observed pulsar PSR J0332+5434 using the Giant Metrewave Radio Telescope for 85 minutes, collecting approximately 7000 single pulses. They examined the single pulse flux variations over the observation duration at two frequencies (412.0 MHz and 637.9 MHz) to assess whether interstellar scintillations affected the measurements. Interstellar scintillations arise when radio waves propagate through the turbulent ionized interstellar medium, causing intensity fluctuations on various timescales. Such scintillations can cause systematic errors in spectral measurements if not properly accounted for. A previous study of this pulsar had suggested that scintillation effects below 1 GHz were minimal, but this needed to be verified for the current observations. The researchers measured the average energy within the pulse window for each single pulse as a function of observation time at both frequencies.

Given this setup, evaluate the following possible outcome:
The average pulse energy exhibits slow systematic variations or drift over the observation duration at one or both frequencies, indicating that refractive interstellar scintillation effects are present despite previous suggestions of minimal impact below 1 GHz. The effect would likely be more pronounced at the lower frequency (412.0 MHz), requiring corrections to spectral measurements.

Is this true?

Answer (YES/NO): NO